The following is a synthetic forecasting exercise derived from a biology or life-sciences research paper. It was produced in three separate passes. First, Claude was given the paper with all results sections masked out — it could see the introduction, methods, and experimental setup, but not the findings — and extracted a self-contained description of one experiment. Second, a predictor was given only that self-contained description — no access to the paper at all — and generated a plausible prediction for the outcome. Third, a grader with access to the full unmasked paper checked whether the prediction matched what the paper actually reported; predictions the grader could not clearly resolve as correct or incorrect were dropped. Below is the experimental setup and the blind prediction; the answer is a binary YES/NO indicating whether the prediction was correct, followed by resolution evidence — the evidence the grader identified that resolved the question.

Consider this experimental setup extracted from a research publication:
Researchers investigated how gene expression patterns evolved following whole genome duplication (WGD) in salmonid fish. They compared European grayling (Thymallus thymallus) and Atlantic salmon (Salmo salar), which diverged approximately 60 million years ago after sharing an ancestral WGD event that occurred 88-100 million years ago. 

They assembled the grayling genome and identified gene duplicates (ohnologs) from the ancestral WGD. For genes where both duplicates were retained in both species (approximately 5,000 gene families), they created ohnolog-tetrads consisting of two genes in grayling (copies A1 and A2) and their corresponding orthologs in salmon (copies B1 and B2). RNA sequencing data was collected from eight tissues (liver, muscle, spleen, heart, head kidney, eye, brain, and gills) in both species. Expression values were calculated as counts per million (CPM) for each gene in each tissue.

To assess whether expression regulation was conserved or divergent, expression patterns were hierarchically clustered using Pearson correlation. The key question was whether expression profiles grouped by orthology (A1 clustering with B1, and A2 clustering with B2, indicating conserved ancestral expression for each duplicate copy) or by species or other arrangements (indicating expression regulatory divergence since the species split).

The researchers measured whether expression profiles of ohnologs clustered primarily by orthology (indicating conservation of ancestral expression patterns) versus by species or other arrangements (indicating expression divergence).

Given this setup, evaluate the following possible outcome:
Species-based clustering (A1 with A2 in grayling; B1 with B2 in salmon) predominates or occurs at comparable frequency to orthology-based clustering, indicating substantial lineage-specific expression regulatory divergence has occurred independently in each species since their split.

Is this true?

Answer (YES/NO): NO